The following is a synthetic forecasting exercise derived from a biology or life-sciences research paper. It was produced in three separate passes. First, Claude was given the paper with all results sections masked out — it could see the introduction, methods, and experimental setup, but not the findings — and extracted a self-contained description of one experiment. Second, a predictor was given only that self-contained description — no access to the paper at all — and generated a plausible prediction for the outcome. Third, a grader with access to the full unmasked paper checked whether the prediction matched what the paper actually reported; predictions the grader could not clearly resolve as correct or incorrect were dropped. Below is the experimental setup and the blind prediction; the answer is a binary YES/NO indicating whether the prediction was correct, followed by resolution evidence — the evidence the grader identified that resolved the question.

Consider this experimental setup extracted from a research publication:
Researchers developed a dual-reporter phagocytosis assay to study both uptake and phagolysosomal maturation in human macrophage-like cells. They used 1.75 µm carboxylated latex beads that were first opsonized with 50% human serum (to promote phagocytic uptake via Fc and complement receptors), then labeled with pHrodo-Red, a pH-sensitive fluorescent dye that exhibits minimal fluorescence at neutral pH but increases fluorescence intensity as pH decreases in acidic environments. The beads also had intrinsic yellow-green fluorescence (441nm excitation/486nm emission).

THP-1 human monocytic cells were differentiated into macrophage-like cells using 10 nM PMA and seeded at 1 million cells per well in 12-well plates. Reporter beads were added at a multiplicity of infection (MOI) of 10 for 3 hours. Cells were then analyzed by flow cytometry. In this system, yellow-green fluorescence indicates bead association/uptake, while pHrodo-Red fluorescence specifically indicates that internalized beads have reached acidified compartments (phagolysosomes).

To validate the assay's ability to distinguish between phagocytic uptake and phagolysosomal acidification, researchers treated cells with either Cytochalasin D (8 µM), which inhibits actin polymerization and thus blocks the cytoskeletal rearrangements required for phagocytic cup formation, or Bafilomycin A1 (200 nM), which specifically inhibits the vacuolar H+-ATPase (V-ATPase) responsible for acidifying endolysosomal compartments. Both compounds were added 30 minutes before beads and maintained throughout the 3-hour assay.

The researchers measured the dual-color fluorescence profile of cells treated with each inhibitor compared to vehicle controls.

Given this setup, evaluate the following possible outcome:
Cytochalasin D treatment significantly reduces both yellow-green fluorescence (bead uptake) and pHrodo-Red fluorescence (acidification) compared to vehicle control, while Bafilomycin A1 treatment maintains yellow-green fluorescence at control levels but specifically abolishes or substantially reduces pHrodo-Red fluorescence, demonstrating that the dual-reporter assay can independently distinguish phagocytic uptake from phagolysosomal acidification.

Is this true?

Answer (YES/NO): YES